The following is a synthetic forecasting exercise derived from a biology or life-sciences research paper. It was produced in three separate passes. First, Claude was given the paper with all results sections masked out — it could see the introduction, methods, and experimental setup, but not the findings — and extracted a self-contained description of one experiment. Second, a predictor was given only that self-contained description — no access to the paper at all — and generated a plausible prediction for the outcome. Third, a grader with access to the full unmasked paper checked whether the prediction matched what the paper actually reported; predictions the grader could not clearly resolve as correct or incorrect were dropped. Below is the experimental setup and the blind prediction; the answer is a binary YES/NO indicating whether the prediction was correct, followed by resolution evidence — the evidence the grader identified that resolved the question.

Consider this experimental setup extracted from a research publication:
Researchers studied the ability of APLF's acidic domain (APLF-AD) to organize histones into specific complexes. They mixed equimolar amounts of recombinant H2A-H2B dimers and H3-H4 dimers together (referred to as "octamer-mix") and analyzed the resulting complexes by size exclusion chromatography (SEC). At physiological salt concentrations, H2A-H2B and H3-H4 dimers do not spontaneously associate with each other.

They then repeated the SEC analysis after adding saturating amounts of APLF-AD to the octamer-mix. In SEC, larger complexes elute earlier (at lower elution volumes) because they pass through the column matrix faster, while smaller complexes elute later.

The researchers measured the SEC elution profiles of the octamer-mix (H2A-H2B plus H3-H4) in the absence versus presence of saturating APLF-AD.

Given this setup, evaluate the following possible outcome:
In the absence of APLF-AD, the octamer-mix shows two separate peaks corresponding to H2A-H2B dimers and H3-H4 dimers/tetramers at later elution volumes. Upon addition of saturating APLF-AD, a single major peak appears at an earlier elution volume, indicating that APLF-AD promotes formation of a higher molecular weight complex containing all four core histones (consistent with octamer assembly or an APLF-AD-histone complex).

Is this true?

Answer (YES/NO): YES